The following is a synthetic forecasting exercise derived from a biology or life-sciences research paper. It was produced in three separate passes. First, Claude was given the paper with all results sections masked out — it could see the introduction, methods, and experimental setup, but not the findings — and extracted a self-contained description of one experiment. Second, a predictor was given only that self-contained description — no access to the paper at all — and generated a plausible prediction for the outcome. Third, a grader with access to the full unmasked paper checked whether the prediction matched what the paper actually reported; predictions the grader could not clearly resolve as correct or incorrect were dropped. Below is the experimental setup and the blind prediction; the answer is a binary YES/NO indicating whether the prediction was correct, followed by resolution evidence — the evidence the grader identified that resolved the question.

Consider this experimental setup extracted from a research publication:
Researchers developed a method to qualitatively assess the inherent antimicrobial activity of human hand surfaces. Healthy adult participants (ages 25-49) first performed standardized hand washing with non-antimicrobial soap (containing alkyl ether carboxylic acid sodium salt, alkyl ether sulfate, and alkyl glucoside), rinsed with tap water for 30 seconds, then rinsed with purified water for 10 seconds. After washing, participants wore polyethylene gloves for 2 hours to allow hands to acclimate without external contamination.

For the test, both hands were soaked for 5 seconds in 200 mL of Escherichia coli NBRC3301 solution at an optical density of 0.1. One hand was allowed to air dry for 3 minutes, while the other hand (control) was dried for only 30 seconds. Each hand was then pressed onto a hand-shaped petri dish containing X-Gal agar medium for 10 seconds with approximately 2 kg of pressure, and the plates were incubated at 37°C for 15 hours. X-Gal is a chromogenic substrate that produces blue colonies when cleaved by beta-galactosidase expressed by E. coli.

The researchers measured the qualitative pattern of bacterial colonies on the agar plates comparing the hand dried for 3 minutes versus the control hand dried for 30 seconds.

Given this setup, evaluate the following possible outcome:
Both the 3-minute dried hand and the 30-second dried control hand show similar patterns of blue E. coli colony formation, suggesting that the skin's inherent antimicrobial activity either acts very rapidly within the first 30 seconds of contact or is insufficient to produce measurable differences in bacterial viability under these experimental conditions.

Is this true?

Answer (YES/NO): NO